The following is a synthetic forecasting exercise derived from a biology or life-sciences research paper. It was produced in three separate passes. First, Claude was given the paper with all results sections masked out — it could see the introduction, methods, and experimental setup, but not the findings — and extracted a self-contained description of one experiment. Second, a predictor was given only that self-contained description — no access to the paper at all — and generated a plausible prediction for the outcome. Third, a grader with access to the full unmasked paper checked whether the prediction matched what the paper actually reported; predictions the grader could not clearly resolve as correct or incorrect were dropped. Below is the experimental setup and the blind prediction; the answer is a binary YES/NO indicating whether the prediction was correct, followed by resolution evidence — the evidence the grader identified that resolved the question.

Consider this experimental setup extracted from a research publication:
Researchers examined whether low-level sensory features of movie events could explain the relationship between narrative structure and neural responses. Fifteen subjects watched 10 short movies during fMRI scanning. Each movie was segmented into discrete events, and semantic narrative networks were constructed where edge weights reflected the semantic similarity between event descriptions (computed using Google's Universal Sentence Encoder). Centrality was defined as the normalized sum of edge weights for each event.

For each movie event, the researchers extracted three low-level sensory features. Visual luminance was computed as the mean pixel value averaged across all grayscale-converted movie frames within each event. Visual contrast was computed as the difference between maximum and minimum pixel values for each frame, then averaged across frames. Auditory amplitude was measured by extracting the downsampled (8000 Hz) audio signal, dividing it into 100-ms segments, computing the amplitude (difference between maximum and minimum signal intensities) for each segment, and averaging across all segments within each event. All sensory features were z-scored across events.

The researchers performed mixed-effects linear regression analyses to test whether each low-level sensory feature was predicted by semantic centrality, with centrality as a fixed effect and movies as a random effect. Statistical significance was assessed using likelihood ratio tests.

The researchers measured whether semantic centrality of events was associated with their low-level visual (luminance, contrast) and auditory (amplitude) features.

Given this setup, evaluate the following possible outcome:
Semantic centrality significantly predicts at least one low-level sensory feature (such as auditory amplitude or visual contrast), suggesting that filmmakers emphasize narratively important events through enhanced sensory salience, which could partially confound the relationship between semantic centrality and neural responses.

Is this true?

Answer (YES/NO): NO